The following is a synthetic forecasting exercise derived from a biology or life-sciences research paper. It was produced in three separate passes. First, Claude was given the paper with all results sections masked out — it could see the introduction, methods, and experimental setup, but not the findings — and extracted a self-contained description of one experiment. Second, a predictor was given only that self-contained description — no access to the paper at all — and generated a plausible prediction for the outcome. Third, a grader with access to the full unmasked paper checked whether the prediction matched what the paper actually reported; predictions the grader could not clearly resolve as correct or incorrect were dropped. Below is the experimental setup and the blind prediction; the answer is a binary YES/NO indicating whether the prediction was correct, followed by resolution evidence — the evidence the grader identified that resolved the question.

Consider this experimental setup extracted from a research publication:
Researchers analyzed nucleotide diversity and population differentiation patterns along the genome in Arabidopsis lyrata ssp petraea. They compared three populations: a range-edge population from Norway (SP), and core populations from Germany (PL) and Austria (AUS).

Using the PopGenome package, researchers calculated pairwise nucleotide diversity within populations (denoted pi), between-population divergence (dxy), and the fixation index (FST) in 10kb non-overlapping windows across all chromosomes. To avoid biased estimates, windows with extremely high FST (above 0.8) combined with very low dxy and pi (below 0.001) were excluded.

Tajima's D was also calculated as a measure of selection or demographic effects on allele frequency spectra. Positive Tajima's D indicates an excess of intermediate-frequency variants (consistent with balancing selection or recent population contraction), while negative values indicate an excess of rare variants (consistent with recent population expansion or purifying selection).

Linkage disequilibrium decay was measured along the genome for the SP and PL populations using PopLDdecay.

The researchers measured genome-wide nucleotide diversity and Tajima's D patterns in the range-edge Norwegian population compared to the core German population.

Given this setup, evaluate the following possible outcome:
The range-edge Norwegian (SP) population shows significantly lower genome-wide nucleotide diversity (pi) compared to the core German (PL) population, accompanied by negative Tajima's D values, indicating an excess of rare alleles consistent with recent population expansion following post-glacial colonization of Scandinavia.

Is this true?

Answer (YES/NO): NO